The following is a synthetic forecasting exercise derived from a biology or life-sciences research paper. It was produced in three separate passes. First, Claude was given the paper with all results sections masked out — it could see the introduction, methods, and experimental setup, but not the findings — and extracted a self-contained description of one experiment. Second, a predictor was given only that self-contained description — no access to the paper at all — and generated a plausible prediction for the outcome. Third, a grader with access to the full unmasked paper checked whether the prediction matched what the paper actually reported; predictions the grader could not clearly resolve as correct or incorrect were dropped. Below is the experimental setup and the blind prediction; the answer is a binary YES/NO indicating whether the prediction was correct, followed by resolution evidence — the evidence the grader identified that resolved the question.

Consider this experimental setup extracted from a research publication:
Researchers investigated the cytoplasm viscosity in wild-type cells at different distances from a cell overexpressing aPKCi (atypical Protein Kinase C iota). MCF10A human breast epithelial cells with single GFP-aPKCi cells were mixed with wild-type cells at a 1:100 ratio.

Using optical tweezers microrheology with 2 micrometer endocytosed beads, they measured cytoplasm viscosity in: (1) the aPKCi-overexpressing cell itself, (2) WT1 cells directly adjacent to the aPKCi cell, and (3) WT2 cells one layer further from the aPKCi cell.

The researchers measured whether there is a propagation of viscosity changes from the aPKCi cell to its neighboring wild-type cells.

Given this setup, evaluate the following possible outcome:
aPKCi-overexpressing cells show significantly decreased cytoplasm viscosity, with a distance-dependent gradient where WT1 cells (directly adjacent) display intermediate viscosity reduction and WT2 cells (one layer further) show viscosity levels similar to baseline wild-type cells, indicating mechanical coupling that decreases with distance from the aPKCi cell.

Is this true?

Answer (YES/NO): NO